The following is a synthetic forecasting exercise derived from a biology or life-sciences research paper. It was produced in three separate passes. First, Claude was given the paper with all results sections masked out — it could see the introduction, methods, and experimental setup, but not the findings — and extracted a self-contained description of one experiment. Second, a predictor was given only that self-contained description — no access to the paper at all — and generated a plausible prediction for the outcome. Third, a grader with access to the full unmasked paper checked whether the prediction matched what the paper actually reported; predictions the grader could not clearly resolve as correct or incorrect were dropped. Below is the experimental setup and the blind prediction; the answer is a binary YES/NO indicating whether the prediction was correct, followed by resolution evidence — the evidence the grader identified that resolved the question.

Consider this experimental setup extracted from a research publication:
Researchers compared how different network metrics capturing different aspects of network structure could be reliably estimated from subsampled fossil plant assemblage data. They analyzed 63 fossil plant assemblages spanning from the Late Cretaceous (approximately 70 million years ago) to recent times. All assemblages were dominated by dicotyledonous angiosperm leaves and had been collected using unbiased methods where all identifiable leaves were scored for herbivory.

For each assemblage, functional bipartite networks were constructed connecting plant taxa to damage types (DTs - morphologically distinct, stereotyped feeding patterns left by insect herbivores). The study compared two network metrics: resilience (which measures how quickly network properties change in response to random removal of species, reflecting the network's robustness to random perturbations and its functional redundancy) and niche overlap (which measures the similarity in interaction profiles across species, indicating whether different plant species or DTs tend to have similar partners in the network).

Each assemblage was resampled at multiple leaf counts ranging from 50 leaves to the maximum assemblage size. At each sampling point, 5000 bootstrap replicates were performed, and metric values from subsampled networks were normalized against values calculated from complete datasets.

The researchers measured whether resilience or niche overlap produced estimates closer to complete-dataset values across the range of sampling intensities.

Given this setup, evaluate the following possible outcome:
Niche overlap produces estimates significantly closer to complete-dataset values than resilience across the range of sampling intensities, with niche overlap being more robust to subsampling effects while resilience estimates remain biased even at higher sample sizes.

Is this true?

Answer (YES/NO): NO